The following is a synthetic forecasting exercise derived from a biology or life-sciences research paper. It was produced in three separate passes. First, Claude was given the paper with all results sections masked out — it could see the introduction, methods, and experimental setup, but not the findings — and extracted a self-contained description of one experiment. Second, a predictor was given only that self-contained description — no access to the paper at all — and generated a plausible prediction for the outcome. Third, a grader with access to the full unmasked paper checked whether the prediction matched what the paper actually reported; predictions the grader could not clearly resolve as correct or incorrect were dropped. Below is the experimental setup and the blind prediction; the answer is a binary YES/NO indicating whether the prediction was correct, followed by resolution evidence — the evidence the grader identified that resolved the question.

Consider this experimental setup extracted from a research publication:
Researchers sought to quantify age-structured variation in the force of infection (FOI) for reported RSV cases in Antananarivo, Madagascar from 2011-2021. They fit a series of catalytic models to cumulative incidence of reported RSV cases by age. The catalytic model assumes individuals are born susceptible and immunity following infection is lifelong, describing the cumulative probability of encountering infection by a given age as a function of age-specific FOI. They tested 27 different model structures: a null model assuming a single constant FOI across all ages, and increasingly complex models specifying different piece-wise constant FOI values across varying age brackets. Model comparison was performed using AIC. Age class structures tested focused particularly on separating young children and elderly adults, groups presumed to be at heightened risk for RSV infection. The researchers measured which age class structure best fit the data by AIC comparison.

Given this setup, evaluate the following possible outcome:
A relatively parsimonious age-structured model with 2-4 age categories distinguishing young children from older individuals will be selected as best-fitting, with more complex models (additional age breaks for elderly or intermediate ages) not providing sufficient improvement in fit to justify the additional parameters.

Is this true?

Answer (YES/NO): NO